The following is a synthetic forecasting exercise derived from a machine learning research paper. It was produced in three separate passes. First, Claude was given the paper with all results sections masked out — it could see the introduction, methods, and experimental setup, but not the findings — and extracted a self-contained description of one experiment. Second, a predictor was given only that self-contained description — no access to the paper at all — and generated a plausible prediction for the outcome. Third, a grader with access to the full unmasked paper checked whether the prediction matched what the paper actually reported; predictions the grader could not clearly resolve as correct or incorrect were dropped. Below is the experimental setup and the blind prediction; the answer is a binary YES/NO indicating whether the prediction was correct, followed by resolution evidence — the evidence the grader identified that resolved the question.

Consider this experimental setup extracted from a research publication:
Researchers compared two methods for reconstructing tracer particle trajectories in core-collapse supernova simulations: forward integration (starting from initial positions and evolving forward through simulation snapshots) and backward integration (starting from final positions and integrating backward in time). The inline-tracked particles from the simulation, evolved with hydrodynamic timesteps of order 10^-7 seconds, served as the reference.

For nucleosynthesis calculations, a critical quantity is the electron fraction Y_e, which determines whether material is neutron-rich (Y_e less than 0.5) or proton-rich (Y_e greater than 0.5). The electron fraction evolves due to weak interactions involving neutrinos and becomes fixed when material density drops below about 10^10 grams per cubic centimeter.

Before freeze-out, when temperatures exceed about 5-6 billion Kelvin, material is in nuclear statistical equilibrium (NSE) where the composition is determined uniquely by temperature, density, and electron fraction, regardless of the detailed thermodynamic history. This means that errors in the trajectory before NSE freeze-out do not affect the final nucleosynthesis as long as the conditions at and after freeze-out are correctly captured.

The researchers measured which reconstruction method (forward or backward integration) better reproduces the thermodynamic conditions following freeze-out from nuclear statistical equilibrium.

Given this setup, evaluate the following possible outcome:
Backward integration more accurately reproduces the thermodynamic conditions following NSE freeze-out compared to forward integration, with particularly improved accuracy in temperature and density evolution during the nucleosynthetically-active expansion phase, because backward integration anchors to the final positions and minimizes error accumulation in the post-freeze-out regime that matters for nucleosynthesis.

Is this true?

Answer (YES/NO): YES